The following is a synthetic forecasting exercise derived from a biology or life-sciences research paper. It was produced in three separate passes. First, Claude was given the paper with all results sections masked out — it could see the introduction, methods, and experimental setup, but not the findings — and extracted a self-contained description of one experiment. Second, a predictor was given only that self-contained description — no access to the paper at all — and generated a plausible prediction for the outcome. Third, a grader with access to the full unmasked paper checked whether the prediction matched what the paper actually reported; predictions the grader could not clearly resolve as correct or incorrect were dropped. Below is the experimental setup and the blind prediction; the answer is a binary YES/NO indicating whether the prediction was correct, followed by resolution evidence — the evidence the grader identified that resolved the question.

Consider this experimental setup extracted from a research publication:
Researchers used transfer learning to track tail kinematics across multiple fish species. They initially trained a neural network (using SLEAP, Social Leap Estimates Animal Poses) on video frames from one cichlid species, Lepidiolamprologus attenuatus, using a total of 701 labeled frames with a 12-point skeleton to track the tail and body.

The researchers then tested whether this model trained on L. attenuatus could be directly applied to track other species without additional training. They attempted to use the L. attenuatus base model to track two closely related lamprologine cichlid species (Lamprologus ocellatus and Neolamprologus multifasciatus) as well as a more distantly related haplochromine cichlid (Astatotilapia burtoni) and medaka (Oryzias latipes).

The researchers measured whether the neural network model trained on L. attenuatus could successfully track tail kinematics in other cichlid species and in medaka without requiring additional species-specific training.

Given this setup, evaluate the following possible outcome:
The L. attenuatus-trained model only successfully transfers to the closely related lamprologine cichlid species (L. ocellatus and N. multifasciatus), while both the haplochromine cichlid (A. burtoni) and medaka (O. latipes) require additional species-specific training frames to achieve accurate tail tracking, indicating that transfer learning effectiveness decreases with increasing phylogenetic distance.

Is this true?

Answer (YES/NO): YES